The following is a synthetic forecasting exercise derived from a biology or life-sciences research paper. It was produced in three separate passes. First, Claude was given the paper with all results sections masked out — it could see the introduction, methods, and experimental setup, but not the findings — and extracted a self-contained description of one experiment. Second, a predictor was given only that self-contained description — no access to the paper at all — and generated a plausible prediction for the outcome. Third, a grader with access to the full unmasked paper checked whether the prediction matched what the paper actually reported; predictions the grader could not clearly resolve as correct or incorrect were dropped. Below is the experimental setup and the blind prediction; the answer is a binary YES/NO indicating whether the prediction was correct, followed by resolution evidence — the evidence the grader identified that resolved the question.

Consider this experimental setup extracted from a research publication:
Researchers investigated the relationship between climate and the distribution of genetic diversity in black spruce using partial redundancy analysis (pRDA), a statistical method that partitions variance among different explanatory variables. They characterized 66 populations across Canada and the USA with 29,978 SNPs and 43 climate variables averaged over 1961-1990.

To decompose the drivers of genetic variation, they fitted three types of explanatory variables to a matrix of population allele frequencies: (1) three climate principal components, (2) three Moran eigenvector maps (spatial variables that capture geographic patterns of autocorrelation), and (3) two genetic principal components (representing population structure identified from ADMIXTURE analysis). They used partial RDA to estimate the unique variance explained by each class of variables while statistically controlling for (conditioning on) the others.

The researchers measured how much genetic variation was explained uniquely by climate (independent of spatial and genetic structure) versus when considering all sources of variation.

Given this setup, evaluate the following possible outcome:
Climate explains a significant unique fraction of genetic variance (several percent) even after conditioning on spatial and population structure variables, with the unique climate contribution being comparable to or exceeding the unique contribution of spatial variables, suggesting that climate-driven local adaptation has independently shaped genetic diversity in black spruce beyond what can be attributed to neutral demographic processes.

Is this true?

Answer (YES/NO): NO